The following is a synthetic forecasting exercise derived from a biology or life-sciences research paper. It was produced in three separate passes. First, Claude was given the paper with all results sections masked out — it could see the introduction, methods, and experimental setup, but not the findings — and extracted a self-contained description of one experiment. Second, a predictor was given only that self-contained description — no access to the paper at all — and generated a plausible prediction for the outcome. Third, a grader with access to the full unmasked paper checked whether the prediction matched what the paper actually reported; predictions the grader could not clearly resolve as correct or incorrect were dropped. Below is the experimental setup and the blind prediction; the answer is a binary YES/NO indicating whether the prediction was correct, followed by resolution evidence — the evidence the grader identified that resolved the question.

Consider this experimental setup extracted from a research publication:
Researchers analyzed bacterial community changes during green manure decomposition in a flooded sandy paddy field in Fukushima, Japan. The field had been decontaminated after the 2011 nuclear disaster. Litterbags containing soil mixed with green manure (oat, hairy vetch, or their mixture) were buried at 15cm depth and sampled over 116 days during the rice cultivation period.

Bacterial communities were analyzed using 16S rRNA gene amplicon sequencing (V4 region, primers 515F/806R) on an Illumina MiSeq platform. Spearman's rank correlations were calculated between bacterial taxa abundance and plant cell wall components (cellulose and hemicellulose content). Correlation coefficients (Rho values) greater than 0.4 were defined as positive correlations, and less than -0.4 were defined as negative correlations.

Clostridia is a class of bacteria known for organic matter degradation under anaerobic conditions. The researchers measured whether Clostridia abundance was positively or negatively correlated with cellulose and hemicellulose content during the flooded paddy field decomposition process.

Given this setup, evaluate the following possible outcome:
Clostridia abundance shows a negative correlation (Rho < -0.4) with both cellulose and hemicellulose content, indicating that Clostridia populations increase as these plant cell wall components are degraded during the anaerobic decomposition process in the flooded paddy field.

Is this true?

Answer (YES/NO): NO